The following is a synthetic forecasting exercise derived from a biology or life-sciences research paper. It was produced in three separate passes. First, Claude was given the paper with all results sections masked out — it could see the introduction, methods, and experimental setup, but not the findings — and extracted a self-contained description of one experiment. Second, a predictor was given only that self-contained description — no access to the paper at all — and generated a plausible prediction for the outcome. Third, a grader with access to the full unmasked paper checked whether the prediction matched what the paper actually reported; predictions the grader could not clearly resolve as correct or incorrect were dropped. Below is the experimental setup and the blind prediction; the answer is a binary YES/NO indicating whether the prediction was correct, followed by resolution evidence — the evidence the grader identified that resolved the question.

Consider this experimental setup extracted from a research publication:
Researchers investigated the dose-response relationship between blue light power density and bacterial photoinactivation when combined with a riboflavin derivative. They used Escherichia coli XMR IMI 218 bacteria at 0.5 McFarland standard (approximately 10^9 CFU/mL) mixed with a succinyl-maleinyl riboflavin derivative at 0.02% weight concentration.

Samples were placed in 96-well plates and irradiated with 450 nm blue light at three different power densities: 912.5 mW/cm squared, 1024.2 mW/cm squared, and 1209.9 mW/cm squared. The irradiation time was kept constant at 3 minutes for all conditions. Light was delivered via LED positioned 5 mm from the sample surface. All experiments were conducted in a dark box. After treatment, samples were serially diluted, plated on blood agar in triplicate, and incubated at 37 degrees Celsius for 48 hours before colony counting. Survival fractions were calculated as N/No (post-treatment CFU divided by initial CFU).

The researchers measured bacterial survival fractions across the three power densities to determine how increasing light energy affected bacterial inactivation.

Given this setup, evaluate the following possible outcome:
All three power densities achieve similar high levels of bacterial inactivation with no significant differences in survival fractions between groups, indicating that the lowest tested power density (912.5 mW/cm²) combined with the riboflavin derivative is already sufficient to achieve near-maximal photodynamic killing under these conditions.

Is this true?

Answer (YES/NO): NO